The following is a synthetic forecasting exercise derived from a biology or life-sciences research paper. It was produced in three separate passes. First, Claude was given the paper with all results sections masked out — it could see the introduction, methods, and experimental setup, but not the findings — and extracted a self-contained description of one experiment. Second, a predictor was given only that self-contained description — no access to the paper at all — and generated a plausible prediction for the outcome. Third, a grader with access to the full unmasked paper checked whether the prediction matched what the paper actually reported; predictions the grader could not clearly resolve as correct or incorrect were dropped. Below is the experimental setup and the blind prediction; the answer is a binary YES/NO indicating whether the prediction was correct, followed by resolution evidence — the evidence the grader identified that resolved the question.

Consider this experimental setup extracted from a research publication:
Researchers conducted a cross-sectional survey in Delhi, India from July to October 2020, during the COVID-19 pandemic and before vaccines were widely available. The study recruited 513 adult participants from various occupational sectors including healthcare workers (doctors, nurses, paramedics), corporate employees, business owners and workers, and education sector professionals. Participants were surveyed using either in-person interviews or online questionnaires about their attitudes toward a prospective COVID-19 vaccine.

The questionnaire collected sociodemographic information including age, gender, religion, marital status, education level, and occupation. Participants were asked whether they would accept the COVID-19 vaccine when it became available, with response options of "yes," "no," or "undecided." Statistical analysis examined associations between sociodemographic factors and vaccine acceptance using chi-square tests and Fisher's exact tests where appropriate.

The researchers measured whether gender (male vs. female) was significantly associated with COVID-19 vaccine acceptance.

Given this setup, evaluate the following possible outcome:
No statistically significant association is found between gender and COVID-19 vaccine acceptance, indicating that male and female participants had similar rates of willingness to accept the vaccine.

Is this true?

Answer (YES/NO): YES